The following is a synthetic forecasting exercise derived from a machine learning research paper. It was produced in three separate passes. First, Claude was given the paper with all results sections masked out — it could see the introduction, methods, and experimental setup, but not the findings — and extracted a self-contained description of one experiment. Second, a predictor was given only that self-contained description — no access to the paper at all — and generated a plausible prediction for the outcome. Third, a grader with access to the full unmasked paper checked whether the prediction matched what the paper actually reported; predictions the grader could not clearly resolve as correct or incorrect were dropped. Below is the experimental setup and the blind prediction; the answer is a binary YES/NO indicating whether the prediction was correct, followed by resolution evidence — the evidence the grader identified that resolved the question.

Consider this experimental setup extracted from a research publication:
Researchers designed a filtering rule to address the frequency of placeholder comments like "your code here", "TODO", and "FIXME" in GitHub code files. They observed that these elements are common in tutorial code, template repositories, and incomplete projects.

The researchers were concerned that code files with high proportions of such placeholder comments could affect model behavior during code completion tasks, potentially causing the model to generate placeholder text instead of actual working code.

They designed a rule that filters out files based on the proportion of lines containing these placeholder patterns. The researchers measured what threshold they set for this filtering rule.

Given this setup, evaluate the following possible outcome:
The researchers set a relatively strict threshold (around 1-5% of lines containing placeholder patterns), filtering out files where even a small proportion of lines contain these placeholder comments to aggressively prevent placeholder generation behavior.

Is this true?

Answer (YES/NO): YES